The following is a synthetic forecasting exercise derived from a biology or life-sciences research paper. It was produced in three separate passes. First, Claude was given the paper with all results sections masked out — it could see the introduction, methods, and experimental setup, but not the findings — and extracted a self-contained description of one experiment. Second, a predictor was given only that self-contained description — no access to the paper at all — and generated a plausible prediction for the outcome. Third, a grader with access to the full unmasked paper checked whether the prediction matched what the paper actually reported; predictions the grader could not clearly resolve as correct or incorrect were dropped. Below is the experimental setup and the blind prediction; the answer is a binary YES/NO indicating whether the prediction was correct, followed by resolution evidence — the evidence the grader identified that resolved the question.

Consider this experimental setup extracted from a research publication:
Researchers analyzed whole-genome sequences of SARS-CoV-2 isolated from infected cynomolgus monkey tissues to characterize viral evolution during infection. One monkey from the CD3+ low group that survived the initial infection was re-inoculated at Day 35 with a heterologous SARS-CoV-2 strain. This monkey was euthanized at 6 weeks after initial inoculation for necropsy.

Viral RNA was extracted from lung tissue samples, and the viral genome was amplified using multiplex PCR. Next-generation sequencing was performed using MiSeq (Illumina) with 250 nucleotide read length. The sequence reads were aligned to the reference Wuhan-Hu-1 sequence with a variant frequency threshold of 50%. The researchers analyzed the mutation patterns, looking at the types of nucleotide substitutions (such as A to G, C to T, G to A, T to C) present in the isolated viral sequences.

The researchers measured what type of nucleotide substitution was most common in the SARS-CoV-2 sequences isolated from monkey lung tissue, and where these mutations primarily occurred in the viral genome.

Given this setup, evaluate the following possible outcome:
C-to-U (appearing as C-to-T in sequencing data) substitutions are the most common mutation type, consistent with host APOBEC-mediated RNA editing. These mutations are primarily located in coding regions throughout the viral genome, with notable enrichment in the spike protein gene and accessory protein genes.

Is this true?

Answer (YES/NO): NO